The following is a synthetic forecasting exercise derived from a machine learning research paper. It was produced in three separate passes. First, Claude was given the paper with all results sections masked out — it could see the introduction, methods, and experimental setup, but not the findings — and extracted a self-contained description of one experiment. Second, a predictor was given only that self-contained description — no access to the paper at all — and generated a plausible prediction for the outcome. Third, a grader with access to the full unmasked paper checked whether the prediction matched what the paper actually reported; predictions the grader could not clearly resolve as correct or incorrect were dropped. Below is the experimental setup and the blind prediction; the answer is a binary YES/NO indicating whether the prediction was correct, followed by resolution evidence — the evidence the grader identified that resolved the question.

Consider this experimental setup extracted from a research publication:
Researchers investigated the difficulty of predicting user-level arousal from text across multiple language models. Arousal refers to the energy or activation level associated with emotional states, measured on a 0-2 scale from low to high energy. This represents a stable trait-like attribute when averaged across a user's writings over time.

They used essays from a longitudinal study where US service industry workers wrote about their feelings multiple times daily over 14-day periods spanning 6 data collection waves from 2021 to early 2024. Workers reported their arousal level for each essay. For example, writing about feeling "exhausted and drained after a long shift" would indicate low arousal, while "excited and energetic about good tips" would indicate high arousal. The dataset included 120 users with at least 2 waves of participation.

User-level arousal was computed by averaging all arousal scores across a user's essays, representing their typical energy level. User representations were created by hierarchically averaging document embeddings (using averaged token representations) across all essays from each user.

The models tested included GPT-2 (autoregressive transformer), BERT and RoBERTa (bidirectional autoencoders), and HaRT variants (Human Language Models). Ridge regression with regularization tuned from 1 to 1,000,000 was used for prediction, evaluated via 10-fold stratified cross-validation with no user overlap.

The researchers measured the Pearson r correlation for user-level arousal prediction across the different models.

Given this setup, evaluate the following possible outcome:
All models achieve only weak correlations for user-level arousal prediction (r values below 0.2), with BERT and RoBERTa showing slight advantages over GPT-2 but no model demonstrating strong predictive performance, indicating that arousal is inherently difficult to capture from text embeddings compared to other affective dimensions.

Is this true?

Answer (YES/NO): NO